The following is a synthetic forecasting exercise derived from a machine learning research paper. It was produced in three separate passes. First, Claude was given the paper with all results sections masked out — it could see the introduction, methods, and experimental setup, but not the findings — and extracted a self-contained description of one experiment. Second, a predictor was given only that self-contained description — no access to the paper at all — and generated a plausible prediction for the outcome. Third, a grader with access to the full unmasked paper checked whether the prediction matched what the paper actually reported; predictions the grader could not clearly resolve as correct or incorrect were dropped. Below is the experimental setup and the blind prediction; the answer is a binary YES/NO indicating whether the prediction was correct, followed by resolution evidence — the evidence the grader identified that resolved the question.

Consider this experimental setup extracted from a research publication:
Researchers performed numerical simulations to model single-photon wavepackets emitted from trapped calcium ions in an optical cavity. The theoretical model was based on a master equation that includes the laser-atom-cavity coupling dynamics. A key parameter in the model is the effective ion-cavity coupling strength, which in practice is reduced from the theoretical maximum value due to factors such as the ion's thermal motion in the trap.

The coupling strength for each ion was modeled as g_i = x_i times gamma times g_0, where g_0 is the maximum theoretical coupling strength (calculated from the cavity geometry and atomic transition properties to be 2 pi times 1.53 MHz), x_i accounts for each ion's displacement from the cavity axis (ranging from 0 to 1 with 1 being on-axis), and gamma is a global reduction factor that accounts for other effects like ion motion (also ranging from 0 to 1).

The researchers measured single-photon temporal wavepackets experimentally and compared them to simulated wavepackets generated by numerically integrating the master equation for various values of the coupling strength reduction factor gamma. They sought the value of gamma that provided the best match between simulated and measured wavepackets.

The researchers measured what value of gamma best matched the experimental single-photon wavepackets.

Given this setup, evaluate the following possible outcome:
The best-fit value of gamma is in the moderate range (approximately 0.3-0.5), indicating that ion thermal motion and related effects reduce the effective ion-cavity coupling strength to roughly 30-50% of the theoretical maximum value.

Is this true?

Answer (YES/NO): NO